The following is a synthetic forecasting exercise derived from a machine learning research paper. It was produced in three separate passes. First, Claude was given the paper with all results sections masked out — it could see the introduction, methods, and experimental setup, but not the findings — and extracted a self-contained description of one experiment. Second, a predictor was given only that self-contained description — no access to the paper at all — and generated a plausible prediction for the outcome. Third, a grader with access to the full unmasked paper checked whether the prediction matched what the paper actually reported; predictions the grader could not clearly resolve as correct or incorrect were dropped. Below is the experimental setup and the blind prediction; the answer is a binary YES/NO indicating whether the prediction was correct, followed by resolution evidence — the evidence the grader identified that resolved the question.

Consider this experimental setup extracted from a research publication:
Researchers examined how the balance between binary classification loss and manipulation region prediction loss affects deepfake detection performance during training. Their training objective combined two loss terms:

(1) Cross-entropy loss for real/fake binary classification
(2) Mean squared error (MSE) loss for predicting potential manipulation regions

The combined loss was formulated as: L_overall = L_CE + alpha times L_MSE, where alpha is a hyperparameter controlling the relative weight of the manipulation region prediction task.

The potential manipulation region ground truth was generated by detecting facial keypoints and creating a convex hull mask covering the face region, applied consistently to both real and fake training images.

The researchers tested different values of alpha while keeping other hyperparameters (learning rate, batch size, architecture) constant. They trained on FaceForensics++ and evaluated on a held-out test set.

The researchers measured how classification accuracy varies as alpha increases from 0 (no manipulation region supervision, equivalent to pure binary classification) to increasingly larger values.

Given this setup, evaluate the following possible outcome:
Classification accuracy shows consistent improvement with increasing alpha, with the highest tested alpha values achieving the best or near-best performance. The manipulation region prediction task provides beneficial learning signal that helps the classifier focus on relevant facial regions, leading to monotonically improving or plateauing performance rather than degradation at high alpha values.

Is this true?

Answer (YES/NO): NO